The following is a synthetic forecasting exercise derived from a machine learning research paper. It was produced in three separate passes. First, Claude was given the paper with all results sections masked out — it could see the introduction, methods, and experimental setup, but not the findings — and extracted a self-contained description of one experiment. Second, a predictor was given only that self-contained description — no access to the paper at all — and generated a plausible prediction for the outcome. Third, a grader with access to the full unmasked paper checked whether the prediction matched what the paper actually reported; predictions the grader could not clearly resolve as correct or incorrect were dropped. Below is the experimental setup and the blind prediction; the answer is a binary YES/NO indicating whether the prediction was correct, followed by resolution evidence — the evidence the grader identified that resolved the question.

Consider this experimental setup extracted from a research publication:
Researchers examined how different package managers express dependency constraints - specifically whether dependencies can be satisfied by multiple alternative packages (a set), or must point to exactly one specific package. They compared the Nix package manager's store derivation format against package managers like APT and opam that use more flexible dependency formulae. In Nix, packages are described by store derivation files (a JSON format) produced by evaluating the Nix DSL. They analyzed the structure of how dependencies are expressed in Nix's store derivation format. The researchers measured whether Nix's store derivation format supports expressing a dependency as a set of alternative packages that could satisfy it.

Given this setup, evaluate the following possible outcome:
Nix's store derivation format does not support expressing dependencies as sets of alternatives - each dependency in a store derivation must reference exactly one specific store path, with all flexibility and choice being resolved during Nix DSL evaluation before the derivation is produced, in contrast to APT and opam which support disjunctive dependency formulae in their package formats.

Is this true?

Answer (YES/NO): YES